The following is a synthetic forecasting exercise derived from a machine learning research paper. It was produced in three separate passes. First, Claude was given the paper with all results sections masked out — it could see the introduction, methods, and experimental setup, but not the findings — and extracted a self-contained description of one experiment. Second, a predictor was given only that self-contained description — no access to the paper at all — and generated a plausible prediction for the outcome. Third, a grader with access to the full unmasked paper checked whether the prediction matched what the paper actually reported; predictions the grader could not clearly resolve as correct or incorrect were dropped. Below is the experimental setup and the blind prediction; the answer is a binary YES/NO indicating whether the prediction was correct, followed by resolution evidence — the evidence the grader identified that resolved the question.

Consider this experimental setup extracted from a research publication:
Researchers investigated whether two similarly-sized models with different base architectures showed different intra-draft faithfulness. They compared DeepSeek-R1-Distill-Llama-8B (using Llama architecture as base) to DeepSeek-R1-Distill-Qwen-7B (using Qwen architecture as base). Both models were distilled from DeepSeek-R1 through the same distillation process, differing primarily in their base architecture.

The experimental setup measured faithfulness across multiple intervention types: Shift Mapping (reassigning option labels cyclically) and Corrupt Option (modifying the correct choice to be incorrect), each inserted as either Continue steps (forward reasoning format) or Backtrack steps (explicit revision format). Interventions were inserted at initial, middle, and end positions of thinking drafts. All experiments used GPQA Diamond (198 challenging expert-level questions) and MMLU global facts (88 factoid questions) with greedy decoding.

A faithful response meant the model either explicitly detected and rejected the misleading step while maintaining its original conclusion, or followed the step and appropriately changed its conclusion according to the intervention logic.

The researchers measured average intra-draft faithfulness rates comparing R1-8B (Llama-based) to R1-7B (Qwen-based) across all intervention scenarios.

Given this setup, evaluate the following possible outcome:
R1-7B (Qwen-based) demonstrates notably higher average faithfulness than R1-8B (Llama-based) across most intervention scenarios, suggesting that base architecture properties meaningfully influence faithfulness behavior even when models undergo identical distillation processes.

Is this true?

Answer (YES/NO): NO